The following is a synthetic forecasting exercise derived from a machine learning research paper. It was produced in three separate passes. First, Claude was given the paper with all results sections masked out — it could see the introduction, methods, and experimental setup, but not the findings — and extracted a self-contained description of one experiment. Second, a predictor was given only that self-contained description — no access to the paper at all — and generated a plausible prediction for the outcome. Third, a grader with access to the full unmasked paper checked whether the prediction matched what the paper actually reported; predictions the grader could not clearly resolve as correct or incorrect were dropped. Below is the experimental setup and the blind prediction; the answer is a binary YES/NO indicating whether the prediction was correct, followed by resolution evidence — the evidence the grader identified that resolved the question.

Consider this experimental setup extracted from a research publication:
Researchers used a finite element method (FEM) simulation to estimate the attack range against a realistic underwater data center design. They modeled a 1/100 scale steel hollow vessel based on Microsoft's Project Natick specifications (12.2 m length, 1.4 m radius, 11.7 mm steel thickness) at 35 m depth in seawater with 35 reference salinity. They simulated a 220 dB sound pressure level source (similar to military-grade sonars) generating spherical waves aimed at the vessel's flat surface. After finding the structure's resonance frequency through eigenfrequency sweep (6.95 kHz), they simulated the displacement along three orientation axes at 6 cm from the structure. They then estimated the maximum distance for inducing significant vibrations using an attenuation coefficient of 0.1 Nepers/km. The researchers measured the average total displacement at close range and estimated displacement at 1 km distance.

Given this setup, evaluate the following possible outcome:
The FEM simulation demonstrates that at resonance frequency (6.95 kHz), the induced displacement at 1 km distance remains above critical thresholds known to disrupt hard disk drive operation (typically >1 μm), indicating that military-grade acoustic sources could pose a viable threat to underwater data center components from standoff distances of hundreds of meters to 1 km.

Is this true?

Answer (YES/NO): NO